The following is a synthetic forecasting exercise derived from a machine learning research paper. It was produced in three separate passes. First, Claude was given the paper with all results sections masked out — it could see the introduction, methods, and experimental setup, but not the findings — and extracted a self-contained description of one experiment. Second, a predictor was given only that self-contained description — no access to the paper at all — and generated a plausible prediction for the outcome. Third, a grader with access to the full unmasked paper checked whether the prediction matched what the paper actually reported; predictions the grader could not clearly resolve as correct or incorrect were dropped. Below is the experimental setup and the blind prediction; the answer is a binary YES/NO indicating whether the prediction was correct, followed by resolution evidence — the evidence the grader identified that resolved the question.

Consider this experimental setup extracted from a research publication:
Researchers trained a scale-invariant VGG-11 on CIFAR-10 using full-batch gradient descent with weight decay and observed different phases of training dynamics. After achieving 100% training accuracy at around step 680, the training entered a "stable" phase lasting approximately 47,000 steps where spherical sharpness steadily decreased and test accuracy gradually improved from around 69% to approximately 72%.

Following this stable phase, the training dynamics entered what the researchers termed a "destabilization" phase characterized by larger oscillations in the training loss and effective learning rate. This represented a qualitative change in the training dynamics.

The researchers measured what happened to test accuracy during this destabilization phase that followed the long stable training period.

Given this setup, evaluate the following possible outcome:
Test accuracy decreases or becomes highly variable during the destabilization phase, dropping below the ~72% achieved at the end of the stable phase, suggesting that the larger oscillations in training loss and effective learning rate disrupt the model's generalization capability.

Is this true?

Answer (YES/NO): NO